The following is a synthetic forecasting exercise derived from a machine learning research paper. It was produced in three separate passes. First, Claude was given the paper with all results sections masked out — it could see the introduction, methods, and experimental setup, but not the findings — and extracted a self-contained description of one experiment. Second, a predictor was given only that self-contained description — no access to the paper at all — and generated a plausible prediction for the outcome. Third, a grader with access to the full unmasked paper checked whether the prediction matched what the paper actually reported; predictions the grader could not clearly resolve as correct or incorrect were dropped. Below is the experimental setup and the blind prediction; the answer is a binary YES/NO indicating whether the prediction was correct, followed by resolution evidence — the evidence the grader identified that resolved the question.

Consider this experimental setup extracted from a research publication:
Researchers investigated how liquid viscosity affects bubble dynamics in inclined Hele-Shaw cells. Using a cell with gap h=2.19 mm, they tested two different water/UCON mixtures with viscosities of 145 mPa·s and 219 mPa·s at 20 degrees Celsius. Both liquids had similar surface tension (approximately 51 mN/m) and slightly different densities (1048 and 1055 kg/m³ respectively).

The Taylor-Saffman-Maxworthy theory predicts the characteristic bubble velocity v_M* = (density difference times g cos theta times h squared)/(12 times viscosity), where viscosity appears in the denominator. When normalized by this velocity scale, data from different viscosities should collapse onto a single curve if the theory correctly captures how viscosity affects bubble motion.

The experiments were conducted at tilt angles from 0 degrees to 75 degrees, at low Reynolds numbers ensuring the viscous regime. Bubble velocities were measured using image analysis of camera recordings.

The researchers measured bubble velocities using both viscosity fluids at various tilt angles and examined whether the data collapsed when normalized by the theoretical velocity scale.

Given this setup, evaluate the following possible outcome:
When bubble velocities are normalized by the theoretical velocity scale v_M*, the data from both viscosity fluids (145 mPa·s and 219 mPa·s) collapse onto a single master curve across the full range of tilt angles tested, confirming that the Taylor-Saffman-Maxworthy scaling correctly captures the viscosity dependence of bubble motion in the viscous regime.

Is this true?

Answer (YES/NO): YES